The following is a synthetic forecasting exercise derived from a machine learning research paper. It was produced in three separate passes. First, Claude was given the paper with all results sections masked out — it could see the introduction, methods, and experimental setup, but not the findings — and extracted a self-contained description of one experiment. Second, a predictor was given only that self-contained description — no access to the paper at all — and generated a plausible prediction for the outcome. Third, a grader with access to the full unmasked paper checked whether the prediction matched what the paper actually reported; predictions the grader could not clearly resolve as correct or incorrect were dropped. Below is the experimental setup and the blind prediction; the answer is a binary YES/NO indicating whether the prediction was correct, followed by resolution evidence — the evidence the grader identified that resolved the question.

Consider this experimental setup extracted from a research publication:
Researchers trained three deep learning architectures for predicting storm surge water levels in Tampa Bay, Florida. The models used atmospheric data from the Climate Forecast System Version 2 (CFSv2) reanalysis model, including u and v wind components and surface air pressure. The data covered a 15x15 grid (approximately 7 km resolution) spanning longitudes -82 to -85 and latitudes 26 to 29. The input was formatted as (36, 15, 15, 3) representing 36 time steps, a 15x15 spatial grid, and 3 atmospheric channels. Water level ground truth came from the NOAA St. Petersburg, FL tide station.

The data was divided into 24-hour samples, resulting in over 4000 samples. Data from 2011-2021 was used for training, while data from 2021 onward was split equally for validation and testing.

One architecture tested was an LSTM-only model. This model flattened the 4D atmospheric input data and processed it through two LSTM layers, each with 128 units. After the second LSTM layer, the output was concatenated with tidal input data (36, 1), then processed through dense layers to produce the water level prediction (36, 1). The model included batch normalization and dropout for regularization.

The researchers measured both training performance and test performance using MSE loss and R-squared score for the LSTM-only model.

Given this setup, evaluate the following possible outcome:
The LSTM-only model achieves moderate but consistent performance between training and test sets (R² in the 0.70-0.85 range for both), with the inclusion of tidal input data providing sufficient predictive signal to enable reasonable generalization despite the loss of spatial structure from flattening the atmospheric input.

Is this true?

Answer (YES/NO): NO